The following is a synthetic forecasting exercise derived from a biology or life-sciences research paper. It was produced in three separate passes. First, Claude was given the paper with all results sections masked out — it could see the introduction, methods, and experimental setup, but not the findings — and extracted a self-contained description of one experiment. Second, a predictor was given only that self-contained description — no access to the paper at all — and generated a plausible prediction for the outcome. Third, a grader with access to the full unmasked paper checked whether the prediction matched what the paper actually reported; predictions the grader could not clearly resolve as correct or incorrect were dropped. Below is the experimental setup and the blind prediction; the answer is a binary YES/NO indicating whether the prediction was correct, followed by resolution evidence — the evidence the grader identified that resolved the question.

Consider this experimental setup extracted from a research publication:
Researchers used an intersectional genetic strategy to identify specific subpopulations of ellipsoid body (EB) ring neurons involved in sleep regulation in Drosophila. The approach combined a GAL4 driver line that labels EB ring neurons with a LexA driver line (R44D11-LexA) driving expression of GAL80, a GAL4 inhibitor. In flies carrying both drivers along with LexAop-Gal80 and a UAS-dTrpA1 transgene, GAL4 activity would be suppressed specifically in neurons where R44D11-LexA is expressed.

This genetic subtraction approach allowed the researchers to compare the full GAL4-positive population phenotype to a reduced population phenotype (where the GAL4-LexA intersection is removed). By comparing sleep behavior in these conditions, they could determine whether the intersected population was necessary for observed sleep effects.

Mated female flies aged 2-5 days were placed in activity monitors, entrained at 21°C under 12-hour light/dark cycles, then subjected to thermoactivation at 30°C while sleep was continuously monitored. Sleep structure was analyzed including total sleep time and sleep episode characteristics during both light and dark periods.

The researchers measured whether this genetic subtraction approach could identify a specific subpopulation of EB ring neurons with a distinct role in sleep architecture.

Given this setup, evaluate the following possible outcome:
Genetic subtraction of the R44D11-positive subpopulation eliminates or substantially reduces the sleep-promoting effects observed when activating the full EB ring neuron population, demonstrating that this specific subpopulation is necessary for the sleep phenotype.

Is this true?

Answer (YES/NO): NO